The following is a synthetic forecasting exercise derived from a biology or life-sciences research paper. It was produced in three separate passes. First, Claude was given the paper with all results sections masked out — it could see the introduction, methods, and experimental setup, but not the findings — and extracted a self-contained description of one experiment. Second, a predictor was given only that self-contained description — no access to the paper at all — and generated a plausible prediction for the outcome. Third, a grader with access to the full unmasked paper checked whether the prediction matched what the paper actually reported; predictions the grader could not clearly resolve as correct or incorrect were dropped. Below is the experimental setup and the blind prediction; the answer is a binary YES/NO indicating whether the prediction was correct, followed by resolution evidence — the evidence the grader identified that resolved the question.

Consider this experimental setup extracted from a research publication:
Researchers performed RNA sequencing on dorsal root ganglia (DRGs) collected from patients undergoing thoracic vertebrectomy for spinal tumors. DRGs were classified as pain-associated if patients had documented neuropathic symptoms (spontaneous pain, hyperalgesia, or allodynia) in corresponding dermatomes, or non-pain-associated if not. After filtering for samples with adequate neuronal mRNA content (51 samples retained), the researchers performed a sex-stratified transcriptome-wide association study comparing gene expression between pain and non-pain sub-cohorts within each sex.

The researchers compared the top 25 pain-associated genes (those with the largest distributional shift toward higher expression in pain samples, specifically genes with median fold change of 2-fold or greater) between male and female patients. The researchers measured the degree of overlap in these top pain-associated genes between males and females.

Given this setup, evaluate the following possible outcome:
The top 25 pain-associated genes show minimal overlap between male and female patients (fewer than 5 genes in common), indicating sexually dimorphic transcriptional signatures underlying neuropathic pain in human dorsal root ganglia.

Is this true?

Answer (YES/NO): YES